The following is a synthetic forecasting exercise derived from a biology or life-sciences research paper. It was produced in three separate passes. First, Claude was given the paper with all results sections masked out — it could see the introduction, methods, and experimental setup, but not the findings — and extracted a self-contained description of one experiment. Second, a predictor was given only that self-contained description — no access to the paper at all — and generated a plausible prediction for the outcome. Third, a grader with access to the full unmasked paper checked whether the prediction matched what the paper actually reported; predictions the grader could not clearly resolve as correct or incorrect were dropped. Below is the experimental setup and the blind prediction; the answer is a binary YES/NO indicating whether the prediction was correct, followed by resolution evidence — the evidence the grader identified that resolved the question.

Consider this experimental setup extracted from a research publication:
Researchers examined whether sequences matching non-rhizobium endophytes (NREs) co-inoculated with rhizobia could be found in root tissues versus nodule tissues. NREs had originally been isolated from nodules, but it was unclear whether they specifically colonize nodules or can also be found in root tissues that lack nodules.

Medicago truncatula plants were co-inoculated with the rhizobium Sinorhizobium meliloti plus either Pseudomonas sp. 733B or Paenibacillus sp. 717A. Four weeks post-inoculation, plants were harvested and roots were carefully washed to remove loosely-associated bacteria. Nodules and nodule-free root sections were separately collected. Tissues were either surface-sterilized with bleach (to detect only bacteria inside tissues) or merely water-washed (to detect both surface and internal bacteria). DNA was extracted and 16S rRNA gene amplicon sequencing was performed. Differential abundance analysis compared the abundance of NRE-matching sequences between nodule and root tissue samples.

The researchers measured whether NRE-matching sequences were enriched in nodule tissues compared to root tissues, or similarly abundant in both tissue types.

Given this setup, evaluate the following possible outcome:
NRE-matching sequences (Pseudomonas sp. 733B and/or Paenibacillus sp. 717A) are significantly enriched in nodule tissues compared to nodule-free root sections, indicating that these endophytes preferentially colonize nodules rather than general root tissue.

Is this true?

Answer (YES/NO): YES